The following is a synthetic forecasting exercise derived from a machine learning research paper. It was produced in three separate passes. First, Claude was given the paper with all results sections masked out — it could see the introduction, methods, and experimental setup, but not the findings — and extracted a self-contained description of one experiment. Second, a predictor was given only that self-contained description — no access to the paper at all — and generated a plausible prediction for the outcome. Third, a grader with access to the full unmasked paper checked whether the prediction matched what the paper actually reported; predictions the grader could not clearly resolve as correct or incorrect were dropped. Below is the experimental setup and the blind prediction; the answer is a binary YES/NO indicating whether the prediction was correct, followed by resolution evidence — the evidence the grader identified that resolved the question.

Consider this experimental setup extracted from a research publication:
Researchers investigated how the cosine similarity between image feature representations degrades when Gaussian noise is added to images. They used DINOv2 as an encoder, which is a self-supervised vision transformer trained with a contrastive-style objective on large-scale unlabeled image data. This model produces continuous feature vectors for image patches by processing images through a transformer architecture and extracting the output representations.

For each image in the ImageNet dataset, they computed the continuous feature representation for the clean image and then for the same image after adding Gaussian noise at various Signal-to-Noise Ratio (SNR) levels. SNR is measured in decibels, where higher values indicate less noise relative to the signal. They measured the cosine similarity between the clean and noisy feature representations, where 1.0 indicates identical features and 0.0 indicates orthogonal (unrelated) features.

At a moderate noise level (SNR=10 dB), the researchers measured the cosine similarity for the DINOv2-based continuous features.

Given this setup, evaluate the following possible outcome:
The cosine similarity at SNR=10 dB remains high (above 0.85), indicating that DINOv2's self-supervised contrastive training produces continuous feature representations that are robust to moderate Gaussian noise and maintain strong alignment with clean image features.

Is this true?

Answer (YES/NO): YES